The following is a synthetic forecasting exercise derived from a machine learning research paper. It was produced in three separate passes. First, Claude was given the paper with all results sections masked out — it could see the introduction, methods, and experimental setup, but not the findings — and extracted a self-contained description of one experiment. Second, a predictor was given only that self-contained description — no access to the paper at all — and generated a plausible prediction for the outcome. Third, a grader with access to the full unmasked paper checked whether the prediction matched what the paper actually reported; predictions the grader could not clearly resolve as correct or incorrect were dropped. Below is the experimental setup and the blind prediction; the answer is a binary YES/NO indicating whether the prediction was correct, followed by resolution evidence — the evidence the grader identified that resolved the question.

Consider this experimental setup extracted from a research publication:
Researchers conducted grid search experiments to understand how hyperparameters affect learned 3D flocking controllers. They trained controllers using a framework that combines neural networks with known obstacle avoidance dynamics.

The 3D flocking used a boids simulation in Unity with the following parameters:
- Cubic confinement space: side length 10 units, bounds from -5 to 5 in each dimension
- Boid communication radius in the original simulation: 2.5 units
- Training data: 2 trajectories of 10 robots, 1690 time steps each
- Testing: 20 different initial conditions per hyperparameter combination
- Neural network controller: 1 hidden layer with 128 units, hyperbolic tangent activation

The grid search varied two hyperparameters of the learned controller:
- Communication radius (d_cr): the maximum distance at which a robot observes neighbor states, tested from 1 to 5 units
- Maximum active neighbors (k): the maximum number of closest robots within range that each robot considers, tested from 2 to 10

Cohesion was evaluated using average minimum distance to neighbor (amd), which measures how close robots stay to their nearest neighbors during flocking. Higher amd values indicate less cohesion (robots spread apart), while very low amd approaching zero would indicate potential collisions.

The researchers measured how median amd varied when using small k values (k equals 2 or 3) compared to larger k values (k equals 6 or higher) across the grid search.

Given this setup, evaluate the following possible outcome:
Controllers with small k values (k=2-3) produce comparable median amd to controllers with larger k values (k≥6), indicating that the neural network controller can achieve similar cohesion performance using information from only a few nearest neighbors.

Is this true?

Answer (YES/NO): NO